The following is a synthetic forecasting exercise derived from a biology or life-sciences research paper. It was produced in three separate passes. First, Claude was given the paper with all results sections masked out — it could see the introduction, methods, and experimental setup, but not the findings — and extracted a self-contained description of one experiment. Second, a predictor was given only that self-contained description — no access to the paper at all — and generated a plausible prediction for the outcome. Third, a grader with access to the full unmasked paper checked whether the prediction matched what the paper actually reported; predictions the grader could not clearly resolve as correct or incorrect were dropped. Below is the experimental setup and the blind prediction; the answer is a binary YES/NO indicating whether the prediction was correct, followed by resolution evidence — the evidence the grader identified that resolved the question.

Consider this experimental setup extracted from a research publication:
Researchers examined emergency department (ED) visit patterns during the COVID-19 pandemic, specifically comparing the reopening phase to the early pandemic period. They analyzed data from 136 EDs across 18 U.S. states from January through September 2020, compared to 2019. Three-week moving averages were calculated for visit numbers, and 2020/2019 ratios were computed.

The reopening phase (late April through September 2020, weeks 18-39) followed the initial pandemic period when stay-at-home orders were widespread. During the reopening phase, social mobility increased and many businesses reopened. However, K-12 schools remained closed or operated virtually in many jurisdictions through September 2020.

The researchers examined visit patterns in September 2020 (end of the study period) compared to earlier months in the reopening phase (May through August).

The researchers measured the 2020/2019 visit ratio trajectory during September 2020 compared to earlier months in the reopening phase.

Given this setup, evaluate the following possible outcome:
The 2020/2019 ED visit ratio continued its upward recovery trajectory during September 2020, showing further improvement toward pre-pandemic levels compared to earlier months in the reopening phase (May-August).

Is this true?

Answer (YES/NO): NO